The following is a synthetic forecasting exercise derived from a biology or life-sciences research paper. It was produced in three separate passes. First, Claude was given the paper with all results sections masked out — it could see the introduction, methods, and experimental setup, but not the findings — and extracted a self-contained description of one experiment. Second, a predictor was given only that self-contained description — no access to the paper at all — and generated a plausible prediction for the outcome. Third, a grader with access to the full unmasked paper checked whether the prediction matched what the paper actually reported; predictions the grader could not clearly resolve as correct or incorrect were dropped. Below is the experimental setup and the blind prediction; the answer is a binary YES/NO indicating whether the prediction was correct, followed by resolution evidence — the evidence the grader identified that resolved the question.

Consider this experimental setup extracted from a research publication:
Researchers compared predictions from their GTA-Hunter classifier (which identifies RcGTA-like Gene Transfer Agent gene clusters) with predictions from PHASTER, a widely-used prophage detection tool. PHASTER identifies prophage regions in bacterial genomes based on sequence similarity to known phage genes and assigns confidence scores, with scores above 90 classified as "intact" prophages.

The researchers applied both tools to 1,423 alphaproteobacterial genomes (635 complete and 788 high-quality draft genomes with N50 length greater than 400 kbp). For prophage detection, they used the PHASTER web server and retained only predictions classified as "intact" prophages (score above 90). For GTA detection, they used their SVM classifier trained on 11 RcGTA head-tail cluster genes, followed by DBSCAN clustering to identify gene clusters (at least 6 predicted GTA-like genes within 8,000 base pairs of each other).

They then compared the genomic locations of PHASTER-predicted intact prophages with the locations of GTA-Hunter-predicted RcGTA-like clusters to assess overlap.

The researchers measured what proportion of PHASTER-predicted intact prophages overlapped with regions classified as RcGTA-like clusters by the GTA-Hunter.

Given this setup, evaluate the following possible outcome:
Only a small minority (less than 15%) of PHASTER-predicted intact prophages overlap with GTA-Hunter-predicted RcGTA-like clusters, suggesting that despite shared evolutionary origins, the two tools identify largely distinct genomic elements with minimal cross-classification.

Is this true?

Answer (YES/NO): NO